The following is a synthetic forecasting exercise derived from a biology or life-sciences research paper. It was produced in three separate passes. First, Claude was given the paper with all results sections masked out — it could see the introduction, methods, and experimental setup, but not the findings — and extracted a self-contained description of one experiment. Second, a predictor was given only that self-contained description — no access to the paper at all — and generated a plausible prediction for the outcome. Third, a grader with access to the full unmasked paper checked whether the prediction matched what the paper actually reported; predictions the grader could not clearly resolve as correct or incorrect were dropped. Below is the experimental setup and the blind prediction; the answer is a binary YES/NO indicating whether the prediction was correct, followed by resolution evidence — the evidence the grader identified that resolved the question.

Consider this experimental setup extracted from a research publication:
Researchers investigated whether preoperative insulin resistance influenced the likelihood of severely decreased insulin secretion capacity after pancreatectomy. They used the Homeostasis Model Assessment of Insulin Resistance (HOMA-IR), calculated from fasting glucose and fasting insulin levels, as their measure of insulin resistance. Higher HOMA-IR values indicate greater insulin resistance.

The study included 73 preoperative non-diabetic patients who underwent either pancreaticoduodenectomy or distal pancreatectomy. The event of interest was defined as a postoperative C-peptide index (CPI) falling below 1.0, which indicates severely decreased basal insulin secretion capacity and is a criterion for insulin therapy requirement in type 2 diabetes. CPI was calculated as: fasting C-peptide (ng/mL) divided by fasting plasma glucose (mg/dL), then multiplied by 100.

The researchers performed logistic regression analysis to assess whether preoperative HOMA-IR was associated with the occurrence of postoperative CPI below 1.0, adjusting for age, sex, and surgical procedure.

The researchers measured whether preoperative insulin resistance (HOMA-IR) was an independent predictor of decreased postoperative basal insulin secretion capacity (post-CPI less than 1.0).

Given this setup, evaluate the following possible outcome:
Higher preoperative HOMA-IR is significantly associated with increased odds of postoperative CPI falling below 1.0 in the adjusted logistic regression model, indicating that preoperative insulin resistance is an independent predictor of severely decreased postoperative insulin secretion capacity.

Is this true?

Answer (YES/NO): NO